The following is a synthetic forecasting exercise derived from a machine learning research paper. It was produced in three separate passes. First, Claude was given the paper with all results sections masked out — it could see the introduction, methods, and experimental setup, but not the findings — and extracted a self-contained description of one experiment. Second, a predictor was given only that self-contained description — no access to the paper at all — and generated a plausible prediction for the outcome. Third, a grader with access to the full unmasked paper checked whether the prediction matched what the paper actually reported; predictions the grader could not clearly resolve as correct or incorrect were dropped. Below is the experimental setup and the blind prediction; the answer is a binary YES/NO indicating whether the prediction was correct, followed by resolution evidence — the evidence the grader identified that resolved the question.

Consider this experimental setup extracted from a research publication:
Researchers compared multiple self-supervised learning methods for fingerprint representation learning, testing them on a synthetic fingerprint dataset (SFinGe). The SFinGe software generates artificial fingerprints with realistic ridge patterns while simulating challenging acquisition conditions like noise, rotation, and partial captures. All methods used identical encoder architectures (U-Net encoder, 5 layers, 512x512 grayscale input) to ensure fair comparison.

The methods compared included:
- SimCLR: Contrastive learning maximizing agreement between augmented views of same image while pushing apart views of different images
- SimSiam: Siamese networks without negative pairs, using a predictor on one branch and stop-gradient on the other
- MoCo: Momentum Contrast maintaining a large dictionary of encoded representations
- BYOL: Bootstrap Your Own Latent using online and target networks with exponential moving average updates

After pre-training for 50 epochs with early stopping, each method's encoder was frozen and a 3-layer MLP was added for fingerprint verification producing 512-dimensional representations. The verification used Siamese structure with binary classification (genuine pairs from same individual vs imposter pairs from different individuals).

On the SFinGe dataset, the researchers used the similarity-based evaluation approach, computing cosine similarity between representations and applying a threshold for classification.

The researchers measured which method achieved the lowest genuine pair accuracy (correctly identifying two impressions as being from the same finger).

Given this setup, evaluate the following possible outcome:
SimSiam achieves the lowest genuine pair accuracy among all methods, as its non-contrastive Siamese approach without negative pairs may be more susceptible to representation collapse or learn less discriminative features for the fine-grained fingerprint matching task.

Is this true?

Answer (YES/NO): YES